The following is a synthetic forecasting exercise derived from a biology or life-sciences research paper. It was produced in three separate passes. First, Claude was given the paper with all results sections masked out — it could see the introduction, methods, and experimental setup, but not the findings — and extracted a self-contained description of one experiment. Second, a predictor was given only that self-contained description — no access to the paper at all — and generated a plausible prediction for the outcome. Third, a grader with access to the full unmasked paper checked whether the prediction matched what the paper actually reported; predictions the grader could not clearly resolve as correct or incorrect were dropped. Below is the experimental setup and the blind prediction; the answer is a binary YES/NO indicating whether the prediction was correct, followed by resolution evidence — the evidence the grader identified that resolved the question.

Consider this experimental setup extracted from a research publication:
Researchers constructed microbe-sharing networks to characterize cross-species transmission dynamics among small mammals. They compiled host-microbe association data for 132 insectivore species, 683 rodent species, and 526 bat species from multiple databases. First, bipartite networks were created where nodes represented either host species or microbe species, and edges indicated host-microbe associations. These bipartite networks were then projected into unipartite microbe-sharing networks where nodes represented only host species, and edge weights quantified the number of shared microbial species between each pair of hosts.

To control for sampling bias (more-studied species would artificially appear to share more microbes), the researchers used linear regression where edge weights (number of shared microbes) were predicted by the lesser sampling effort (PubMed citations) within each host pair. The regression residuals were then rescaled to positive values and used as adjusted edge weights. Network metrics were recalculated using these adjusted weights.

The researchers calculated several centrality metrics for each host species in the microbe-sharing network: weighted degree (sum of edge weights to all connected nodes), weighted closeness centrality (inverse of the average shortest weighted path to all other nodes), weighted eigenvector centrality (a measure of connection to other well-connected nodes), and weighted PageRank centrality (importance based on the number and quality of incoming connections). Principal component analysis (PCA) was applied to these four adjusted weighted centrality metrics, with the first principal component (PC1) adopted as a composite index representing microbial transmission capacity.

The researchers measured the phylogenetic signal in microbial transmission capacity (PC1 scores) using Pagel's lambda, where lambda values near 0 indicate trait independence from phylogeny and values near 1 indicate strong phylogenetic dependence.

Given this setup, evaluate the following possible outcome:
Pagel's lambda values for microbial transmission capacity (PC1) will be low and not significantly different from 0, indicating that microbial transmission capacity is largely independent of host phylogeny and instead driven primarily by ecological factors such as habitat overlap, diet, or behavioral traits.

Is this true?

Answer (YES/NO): NO